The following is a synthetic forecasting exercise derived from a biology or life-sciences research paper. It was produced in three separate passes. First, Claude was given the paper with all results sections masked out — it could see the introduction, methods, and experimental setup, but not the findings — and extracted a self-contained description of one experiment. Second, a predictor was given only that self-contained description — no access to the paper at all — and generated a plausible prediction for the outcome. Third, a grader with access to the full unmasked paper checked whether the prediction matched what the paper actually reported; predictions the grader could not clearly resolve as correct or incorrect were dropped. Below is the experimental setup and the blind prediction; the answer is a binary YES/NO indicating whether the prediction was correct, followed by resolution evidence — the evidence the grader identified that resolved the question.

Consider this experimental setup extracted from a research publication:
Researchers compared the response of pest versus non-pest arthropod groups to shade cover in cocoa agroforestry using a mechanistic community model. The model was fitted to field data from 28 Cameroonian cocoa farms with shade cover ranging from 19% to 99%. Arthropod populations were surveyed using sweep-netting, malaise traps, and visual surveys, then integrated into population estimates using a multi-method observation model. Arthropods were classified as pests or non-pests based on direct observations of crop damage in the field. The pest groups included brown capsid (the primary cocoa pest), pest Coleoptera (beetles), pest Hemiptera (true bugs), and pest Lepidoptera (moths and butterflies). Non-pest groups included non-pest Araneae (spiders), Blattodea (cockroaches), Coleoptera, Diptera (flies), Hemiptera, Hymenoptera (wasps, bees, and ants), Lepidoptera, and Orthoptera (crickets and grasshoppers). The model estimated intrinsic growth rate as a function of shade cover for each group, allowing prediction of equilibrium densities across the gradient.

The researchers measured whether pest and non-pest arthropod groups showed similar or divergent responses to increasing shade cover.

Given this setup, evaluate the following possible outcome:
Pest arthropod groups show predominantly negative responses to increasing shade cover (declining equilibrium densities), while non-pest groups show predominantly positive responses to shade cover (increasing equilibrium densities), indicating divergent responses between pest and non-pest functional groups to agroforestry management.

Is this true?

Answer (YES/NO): NO